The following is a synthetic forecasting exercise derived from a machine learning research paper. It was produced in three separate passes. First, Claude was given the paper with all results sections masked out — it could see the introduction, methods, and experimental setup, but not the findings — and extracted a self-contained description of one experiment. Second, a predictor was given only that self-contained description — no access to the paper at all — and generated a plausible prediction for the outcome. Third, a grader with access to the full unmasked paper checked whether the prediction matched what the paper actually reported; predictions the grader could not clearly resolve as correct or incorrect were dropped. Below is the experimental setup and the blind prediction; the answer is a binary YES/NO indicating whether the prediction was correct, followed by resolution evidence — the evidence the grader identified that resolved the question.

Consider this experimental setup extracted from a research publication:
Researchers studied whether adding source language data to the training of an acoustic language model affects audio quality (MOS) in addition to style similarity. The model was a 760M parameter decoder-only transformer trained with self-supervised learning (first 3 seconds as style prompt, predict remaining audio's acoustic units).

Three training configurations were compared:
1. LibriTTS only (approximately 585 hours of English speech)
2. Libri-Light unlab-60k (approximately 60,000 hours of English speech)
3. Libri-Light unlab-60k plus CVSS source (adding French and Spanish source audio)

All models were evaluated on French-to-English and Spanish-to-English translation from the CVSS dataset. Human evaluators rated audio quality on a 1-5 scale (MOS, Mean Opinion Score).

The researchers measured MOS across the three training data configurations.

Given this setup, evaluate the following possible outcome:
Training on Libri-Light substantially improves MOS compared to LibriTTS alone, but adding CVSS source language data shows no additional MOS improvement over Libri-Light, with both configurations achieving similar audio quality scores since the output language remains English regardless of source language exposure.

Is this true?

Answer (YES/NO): NO